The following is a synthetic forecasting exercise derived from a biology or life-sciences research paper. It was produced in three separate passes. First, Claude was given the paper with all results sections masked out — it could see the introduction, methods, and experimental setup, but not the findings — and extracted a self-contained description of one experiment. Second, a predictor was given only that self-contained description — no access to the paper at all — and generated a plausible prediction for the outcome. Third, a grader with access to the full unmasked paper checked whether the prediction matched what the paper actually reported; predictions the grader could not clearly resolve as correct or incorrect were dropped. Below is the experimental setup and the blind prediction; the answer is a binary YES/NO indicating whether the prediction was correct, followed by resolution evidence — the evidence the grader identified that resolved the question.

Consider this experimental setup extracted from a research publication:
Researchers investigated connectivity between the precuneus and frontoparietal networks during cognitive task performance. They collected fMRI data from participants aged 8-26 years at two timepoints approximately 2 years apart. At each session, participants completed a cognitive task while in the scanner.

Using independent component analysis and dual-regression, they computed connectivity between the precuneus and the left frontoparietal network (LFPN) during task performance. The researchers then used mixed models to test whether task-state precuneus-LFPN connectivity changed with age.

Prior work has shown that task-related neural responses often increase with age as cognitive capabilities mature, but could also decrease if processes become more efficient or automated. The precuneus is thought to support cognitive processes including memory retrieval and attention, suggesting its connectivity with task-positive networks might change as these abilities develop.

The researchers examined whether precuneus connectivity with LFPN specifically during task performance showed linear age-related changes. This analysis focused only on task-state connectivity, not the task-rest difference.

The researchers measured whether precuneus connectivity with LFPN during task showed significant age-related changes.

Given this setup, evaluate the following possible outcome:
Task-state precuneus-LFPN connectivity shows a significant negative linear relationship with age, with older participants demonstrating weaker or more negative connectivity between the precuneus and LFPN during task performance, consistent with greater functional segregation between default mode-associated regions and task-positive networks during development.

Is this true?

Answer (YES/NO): NO